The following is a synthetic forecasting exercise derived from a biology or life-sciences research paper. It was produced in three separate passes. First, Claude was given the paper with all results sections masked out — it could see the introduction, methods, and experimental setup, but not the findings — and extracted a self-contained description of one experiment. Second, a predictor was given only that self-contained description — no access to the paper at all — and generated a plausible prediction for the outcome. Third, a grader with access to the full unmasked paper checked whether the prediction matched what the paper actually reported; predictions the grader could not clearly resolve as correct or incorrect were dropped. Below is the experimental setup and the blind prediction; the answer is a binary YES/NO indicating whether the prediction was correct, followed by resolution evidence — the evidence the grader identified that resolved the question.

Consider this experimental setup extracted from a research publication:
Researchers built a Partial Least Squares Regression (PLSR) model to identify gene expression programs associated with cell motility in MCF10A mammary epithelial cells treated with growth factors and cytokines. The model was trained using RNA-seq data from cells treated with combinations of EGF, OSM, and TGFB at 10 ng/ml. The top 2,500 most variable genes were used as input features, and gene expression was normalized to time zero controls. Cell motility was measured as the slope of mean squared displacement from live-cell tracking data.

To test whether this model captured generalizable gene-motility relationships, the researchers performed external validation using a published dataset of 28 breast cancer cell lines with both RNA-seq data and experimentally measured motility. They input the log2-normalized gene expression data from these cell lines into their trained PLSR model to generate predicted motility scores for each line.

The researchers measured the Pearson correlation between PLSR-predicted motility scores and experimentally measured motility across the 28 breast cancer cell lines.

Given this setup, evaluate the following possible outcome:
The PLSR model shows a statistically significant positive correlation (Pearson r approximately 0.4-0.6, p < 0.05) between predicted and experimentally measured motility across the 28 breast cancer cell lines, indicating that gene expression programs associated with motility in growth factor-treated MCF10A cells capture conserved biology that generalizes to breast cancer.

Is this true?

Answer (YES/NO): NO